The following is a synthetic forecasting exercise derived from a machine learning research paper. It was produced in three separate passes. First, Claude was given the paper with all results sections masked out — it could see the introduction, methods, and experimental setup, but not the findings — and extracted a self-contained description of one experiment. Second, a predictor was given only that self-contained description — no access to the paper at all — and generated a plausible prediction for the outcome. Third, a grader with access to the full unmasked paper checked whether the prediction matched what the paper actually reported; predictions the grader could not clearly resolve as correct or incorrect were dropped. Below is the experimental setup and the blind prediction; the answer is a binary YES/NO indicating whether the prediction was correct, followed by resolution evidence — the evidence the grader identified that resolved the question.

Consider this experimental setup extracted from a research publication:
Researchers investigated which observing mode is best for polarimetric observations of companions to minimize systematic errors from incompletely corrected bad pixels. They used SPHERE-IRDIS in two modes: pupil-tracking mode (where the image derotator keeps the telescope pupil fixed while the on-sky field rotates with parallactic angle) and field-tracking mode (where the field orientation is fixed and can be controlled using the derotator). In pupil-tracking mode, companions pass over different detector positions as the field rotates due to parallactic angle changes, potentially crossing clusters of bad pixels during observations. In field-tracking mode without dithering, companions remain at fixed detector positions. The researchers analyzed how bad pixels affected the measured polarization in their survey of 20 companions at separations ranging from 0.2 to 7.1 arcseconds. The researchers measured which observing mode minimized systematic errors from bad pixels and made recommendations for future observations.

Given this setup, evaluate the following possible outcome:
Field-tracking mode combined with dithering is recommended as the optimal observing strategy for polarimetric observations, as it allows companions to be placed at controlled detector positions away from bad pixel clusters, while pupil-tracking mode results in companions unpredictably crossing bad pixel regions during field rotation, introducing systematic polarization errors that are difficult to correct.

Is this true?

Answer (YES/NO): NO